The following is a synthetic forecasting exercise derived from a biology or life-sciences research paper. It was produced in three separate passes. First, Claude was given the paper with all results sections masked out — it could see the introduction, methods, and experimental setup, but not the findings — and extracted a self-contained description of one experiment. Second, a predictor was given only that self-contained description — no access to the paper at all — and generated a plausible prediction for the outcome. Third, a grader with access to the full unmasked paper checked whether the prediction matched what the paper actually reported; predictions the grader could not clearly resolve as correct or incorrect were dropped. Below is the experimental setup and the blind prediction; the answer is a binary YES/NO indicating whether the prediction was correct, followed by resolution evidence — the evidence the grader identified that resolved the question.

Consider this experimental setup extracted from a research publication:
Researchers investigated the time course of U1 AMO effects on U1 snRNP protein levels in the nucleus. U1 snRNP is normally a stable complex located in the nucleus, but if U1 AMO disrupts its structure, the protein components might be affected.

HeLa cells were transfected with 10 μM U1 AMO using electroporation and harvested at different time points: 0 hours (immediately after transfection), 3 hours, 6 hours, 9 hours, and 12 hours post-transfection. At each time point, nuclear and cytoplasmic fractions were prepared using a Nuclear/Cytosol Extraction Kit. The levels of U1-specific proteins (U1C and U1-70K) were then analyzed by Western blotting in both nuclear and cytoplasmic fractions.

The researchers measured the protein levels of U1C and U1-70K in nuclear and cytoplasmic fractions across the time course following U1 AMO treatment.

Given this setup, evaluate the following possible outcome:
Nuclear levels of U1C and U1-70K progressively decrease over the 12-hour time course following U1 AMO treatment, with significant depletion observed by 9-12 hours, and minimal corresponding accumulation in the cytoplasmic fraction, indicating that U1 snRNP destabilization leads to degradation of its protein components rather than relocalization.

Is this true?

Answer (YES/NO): NO